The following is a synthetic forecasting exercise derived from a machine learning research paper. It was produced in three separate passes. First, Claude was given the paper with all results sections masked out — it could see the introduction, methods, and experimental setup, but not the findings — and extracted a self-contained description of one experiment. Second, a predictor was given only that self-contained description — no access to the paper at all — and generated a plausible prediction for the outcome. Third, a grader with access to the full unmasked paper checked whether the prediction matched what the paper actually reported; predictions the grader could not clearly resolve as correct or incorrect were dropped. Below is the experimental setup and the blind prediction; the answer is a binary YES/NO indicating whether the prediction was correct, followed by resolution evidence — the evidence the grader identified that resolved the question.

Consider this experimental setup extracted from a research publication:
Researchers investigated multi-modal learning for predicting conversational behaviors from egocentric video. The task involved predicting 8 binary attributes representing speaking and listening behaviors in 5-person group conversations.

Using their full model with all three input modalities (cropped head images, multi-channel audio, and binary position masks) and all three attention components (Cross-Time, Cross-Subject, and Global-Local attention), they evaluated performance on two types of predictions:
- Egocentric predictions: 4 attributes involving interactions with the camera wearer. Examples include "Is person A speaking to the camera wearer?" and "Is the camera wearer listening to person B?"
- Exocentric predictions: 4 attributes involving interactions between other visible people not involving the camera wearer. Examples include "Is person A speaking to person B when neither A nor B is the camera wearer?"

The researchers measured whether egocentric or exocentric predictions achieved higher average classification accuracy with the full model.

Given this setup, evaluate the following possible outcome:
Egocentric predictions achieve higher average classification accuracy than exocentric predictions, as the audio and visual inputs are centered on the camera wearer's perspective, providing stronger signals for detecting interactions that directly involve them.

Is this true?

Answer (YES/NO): YES